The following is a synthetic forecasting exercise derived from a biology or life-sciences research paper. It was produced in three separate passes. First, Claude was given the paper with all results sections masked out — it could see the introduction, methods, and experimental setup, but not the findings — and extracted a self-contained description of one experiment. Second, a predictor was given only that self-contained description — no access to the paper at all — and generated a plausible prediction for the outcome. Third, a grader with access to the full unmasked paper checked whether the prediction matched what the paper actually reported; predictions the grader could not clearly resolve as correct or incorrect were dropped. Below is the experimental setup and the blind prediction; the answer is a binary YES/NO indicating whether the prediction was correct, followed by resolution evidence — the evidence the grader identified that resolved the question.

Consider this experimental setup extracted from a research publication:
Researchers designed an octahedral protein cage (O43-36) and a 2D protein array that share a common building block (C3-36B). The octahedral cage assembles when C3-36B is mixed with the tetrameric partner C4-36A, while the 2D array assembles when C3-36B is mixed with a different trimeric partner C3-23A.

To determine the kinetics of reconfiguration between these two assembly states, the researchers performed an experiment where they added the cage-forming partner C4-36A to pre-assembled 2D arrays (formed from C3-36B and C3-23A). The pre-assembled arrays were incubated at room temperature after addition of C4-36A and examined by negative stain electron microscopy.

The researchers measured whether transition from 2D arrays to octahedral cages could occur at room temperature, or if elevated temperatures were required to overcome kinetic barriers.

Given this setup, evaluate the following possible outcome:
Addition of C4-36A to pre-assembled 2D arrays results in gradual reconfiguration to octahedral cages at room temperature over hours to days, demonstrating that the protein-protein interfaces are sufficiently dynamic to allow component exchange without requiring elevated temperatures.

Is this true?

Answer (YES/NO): NO